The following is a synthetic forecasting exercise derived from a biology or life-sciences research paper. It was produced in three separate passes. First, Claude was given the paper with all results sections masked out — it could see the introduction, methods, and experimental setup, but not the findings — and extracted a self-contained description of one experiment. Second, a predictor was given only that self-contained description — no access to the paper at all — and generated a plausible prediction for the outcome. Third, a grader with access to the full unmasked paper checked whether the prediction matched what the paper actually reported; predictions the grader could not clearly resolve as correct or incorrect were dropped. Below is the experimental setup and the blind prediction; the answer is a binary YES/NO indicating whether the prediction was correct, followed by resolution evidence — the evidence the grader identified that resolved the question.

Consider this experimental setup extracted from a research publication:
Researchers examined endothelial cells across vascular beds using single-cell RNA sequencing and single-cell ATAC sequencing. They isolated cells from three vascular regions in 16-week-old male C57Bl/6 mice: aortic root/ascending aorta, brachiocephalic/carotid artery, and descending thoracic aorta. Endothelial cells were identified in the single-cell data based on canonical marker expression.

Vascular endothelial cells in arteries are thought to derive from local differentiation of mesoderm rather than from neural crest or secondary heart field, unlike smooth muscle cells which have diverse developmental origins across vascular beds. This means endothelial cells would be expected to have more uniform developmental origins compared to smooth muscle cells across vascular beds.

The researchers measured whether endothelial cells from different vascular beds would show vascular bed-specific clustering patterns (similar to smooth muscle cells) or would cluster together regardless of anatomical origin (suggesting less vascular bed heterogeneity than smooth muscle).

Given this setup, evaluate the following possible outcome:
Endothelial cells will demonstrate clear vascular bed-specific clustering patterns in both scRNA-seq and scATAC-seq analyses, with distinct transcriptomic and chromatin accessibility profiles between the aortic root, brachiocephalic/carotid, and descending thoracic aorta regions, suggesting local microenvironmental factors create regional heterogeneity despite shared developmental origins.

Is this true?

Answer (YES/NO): NO